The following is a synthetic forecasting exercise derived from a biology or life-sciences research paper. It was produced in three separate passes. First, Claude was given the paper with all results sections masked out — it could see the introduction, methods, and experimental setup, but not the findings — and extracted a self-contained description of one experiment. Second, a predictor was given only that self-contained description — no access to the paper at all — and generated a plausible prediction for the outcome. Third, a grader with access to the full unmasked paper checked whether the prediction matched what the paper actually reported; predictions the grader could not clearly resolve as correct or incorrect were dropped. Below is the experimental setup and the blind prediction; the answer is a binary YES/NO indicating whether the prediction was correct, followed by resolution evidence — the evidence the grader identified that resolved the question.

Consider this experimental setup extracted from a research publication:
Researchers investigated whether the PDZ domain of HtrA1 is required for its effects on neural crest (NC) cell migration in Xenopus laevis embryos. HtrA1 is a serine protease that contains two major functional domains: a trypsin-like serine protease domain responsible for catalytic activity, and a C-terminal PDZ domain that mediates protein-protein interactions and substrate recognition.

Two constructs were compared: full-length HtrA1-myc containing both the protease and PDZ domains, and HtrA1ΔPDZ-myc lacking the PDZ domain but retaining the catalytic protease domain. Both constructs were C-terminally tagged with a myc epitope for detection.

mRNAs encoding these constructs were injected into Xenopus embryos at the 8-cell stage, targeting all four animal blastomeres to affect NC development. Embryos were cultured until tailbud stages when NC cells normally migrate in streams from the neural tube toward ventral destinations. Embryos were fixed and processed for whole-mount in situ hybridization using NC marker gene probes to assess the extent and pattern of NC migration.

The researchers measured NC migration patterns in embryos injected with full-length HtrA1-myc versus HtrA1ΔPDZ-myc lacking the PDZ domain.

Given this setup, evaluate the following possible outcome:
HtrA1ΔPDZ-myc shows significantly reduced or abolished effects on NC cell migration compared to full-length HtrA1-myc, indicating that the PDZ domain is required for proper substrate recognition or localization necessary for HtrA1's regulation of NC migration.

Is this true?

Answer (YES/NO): NO